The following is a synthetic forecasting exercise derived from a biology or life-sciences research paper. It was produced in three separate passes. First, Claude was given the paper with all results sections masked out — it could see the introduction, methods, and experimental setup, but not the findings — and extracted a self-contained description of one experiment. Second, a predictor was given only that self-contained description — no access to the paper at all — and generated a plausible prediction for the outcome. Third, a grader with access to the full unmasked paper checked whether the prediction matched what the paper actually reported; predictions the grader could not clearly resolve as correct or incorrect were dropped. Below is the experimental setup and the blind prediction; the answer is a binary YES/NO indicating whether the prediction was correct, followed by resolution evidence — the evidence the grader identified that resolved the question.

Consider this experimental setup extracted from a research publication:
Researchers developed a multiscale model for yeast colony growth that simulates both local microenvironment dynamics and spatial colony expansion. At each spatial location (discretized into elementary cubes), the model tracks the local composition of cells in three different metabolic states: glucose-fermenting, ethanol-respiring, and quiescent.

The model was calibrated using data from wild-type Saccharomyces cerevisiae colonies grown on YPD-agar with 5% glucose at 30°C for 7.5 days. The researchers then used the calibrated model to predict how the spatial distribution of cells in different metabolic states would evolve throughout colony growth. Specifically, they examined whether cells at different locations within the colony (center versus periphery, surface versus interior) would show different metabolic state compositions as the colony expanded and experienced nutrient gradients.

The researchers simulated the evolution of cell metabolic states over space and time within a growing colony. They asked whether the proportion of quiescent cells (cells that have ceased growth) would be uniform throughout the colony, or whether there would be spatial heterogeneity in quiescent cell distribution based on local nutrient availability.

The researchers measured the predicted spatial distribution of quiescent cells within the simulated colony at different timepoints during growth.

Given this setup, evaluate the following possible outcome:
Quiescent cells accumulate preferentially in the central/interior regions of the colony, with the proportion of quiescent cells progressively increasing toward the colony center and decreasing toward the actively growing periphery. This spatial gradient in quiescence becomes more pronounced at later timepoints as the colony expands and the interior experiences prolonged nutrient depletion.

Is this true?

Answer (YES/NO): NO